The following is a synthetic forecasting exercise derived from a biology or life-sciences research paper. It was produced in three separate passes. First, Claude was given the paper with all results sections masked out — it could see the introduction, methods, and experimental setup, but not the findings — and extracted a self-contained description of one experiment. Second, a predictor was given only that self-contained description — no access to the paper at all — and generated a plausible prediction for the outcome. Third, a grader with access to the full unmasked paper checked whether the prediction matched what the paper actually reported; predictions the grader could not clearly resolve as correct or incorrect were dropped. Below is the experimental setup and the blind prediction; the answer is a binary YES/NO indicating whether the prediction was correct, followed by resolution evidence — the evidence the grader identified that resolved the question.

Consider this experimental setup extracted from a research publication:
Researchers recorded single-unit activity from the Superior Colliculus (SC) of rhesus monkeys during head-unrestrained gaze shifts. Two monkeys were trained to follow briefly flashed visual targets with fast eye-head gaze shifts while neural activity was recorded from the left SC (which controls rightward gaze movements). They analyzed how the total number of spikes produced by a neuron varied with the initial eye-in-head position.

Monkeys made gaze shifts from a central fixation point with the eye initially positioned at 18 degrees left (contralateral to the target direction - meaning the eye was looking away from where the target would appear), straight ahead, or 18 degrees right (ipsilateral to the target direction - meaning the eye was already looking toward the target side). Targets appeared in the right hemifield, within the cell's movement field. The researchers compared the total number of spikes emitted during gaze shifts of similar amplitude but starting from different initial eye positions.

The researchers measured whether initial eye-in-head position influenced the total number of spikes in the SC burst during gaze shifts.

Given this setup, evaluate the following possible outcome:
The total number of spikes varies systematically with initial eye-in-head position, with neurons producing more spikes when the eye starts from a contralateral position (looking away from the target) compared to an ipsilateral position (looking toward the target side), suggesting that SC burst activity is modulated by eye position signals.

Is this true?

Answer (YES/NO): NO